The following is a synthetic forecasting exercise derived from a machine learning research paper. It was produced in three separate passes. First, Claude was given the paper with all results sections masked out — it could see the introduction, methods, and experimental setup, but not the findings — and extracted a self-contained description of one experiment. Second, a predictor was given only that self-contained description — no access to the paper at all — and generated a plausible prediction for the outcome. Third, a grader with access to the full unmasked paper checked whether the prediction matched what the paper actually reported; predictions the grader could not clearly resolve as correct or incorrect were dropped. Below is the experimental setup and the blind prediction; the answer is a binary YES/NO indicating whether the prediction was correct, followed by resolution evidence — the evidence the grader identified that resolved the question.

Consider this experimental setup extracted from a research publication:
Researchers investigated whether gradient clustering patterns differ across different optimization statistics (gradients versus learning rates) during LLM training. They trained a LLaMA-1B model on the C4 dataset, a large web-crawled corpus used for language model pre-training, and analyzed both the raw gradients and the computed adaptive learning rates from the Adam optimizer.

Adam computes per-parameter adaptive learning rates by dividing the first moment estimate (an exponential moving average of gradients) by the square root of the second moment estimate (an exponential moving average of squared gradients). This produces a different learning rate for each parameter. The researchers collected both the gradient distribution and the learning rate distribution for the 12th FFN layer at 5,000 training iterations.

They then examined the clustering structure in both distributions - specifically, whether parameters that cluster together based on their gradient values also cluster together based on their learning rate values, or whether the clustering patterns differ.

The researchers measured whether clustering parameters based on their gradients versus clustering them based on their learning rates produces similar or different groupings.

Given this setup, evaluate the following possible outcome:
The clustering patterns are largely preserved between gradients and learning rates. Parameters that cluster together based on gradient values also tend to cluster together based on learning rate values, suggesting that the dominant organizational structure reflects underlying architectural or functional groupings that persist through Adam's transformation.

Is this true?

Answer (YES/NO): NO